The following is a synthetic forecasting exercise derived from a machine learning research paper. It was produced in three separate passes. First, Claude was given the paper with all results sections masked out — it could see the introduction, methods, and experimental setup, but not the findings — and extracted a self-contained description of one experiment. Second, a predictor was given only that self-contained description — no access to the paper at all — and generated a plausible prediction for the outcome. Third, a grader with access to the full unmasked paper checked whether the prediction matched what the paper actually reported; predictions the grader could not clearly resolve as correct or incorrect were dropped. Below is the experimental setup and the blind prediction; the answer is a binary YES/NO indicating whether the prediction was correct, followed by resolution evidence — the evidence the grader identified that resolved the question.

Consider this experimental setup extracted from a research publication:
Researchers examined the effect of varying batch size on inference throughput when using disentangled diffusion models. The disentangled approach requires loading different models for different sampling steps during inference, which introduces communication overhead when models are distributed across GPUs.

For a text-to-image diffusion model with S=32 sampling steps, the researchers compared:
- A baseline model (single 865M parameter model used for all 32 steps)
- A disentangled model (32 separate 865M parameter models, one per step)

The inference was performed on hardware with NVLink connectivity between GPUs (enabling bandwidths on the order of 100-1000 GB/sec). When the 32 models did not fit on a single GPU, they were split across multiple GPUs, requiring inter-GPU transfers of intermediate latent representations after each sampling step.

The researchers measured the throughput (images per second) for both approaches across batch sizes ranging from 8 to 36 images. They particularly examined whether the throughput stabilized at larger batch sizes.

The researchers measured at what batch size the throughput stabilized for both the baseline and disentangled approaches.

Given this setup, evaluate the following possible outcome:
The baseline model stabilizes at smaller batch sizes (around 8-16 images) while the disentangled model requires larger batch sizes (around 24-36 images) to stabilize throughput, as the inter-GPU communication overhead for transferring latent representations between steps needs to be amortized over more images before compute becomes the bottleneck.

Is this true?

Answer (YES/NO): NO